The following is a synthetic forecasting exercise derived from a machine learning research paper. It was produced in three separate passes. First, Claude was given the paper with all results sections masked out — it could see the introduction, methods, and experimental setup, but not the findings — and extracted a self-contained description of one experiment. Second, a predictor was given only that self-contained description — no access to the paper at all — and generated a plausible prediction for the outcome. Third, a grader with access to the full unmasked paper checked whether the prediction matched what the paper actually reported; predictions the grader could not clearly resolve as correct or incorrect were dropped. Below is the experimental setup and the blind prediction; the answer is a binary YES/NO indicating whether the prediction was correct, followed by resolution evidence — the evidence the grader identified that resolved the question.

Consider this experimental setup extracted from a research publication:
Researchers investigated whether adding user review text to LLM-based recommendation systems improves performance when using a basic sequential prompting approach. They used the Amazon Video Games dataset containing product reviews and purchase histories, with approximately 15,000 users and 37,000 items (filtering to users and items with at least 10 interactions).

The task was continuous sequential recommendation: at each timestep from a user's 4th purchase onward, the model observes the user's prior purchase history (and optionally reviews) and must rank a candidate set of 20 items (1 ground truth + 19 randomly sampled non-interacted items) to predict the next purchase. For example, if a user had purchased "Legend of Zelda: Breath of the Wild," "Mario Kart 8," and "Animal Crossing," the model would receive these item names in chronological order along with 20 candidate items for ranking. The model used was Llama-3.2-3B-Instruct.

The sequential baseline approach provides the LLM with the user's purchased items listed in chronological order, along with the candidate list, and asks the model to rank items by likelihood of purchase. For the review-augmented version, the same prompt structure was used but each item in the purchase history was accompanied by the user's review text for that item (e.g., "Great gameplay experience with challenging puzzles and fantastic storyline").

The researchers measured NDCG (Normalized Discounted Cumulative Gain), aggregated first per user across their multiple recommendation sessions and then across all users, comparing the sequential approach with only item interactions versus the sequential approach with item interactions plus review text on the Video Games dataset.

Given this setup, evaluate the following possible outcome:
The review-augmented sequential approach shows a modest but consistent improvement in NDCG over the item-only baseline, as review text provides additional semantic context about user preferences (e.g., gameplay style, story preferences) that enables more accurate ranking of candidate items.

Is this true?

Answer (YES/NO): NO